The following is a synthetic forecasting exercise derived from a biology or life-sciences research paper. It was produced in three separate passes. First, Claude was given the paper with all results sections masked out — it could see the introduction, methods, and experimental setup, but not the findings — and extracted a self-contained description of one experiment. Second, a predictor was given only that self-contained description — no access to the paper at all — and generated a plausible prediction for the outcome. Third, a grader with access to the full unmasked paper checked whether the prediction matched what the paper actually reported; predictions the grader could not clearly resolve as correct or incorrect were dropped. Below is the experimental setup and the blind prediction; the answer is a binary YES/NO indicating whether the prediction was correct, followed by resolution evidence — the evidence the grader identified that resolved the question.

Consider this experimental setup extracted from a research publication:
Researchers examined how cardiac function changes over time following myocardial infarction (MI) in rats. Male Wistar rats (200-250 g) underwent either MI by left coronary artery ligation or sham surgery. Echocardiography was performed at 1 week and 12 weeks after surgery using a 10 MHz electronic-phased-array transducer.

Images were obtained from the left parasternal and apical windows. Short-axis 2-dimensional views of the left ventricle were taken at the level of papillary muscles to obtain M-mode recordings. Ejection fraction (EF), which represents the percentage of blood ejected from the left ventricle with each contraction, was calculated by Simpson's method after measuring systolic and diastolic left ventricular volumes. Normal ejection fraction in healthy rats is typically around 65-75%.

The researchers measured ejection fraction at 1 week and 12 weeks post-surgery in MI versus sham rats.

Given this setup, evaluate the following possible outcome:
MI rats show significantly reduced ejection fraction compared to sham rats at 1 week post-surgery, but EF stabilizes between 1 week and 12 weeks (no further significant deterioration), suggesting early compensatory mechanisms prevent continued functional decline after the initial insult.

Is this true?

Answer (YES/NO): YES